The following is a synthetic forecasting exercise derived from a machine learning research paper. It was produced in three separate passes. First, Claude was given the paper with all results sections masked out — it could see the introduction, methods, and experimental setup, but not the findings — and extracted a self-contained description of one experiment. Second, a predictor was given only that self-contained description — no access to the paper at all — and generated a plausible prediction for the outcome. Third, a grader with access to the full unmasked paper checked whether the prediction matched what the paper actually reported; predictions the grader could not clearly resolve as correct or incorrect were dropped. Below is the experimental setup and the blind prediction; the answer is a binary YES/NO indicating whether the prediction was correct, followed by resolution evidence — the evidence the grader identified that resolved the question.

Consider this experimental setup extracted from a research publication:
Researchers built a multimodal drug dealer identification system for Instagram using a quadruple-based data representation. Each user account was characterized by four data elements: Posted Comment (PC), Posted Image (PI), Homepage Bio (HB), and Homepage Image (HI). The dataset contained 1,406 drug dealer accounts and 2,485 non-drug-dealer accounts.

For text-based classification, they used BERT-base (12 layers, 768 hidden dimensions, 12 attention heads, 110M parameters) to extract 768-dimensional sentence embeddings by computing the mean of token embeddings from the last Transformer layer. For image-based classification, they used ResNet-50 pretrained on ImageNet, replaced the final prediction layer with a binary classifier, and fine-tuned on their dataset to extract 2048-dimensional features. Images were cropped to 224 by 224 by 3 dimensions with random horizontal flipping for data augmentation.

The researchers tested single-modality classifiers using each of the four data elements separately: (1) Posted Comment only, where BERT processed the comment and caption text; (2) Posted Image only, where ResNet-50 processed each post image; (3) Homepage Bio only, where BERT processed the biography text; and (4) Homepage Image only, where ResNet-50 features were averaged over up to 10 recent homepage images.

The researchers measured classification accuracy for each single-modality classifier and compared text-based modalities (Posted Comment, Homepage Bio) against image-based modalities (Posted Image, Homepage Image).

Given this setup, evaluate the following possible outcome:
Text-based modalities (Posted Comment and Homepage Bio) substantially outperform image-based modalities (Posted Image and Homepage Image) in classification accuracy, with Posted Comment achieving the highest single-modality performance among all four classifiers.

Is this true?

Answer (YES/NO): NO